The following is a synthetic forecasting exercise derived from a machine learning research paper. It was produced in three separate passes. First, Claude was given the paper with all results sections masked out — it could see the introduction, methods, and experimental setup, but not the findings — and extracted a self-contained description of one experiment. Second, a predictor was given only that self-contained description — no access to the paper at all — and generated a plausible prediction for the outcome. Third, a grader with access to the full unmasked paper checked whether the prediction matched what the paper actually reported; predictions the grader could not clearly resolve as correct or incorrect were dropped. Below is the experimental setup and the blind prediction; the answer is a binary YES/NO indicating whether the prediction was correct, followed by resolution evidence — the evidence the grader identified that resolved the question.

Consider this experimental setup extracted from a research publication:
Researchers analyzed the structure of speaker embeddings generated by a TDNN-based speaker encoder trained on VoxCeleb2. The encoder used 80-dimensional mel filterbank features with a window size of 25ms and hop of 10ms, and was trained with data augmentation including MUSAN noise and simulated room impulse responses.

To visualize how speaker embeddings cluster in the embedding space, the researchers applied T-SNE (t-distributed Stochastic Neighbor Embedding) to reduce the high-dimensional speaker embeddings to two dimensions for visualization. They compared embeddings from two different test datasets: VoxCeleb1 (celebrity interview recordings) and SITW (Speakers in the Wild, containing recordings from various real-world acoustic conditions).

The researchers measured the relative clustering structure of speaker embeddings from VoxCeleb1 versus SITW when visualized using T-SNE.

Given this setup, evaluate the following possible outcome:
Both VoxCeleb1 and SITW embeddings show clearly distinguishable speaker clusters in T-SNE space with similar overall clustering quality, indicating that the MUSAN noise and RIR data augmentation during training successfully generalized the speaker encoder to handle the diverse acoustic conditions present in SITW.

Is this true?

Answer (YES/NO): NO